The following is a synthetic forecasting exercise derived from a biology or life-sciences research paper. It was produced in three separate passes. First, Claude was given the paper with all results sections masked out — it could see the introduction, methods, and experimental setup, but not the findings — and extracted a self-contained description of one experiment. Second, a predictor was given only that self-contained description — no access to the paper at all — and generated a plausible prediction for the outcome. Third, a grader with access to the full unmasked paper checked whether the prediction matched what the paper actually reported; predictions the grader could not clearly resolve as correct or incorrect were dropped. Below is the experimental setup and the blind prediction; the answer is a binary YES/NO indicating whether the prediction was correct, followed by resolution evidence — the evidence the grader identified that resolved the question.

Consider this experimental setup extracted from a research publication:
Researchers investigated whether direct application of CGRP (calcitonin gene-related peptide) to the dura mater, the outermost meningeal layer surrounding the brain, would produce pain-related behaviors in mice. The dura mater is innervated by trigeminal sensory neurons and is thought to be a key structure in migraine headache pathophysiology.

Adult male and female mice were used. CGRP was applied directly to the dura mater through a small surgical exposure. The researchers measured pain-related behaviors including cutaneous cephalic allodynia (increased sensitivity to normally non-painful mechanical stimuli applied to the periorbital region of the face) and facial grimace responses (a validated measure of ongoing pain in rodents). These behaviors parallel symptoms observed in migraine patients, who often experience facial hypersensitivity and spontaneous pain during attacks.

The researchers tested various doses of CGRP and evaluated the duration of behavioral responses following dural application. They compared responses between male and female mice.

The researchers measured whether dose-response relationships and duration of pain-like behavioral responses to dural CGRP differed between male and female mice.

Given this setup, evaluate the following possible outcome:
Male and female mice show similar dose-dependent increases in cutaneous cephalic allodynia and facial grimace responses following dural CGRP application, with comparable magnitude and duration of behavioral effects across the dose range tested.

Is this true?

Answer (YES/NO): NO